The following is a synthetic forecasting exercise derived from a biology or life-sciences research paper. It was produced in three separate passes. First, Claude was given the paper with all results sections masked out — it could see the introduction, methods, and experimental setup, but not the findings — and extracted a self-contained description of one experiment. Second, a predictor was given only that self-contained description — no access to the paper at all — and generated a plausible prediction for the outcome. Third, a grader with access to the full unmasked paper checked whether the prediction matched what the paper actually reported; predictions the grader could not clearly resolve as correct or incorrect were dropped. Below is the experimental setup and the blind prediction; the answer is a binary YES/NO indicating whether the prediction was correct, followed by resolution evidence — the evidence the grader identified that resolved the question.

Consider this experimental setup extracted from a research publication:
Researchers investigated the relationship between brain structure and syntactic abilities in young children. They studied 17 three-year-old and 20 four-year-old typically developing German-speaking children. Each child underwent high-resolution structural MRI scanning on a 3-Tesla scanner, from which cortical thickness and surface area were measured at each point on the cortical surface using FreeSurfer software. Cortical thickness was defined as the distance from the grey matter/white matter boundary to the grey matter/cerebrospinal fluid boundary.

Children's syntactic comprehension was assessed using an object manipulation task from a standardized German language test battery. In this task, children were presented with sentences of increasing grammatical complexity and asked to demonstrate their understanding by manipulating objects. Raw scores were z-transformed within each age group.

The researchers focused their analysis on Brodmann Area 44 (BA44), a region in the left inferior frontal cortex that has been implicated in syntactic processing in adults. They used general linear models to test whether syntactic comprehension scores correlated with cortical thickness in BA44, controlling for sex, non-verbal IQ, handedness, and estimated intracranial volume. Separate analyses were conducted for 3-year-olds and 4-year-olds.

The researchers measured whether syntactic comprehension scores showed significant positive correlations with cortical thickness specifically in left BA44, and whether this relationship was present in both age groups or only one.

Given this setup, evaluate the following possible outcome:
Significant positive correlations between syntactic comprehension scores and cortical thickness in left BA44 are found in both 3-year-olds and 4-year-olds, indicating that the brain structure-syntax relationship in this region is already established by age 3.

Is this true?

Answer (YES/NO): NO